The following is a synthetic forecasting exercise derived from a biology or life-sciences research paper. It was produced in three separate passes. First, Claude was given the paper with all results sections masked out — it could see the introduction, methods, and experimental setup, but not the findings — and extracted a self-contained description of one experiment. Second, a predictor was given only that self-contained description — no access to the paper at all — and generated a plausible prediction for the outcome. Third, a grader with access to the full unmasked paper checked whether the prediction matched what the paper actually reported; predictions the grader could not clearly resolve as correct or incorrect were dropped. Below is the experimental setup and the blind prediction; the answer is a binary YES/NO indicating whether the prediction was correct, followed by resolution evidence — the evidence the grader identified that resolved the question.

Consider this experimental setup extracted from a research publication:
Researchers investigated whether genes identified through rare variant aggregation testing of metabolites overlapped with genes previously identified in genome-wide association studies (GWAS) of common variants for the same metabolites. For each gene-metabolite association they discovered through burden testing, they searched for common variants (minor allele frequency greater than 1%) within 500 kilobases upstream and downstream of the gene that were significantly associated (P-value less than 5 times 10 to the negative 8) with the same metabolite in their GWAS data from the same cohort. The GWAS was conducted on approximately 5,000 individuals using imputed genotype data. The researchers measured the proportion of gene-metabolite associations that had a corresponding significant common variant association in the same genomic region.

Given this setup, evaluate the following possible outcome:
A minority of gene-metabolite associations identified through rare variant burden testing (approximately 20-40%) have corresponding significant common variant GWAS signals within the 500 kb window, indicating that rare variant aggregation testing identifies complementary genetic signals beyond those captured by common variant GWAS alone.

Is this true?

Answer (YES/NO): NO